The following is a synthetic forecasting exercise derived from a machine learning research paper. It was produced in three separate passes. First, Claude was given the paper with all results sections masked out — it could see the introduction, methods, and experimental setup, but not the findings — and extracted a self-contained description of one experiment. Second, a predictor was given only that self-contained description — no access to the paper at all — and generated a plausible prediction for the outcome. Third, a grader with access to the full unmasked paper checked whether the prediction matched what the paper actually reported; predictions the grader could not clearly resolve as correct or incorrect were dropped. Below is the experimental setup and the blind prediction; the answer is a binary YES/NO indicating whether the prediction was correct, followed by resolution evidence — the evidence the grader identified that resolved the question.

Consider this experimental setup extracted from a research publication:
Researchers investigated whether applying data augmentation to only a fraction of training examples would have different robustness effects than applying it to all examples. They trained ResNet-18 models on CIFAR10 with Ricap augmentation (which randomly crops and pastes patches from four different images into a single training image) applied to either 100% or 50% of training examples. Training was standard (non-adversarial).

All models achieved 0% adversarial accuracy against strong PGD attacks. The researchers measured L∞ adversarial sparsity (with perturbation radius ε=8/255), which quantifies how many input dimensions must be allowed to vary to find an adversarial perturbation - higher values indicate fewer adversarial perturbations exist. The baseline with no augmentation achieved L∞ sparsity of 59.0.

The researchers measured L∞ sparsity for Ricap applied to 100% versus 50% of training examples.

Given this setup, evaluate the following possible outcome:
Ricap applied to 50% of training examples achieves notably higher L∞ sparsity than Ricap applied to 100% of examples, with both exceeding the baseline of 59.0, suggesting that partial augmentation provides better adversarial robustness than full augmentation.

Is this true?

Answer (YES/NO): NO